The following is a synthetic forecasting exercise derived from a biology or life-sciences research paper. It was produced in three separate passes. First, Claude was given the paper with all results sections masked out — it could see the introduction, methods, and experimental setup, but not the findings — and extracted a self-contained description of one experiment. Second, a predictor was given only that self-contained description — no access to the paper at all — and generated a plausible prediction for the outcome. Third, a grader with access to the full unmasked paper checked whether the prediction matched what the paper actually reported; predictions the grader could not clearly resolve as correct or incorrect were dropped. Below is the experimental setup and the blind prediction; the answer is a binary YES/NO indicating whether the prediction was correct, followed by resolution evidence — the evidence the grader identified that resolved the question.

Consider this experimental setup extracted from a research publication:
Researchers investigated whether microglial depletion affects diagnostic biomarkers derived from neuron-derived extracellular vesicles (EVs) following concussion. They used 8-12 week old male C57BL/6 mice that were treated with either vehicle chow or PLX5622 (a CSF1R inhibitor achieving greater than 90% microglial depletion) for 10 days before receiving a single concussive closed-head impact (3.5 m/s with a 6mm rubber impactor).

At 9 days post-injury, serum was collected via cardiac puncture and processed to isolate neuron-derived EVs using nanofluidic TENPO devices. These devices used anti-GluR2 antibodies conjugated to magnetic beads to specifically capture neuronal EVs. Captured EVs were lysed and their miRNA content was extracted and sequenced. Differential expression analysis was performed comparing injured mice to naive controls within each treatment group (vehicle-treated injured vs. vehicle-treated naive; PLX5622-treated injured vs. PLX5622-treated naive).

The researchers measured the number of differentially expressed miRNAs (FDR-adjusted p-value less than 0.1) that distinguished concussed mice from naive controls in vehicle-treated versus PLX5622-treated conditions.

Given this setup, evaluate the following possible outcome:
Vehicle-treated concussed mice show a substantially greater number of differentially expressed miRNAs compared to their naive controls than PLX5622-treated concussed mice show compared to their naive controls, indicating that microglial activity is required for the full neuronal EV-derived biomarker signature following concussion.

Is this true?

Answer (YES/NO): YES